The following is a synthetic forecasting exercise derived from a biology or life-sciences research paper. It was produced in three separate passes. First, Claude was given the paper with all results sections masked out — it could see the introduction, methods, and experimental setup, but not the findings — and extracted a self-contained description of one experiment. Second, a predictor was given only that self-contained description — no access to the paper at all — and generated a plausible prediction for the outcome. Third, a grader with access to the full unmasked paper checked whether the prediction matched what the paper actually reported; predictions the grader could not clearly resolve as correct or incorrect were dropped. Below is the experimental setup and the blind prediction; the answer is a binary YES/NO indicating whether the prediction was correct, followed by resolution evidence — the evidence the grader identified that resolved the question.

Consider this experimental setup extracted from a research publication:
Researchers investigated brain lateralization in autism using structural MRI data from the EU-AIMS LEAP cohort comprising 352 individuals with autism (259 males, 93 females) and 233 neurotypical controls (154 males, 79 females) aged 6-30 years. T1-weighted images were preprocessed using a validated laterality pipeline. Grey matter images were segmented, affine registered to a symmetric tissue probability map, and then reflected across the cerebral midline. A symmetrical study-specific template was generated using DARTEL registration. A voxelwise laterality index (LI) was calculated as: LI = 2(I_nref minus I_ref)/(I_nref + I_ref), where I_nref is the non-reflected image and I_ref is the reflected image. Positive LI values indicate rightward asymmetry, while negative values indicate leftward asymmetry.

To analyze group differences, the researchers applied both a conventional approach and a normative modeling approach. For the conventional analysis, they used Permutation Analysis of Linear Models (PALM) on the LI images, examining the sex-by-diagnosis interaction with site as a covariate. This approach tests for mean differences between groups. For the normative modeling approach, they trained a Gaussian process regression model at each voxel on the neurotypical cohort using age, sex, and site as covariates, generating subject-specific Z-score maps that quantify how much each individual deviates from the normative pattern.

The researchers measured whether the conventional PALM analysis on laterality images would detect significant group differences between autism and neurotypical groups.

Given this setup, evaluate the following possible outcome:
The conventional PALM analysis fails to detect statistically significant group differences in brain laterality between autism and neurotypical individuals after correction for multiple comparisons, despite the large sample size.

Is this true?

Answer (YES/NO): YES